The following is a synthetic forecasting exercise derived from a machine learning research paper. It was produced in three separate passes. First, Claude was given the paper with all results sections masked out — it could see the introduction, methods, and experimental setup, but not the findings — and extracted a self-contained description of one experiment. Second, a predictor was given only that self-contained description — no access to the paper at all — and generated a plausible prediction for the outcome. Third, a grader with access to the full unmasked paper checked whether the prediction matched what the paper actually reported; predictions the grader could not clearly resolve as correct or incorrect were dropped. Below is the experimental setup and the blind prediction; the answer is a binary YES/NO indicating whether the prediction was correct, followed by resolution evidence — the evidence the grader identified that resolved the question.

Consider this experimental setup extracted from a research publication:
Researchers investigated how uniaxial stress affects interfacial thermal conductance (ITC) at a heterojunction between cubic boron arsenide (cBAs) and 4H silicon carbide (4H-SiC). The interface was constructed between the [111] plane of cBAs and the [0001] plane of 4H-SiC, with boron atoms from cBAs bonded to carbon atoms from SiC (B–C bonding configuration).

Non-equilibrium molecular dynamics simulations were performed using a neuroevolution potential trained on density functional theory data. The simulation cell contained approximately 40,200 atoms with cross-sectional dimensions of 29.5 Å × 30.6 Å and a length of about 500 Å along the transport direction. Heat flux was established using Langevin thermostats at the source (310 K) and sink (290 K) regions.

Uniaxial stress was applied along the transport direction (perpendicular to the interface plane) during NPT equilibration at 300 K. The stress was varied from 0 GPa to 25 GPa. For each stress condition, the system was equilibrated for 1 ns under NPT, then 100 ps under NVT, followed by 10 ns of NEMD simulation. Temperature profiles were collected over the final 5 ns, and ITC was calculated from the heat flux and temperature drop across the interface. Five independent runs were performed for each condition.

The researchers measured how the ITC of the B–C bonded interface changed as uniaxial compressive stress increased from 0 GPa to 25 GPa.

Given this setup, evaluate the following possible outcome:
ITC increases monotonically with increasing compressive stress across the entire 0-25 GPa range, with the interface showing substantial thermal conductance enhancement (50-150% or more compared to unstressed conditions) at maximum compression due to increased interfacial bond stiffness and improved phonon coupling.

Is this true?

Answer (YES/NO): NO